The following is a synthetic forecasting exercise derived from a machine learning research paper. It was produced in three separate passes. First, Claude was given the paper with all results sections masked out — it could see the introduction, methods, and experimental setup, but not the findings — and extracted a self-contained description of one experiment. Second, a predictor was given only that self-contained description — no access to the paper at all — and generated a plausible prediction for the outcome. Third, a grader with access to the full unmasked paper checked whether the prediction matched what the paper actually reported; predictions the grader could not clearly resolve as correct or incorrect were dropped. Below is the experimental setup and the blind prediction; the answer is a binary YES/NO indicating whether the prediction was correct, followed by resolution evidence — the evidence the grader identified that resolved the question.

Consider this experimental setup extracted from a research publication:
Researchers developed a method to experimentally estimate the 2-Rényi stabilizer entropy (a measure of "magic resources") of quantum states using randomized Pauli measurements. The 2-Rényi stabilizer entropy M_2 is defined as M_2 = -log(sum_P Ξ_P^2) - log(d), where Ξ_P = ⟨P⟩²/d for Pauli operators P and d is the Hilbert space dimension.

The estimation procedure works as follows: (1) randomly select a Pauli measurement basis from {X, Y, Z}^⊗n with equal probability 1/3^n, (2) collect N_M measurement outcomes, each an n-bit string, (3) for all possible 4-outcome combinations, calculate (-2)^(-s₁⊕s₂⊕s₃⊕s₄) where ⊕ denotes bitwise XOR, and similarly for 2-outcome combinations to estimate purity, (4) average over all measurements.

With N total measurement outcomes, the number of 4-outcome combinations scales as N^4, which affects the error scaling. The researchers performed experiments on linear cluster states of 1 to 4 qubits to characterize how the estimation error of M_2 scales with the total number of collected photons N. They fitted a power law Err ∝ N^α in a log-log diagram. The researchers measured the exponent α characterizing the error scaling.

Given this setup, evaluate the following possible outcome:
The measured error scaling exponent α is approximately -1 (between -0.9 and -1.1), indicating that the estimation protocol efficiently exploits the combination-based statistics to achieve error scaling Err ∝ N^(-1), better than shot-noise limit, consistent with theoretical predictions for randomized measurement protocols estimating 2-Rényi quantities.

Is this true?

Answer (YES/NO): NO